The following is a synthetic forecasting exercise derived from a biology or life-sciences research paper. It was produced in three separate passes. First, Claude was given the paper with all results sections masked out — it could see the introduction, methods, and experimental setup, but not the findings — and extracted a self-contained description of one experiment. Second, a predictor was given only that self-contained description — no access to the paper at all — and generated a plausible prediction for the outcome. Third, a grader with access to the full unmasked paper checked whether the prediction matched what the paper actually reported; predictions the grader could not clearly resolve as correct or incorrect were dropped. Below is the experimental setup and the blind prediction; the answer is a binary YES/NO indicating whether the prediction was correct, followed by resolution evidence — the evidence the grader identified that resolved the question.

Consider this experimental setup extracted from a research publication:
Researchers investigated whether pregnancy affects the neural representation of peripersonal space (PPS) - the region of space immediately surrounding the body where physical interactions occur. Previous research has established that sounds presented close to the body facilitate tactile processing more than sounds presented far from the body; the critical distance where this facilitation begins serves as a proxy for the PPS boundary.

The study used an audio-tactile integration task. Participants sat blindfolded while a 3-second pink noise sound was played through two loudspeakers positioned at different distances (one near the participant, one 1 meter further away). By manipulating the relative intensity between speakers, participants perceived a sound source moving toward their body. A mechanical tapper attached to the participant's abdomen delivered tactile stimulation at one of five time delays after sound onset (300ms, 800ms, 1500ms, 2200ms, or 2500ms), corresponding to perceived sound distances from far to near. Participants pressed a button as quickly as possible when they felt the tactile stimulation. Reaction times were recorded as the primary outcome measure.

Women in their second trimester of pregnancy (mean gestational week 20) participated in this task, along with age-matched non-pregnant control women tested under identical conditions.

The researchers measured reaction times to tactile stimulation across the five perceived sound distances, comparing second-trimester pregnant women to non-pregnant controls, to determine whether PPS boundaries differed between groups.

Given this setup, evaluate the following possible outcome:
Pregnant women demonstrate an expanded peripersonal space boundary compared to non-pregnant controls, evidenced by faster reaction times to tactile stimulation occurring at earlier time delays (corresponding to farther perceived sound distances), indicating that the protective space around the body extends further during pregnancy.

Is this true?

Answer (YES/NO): NO